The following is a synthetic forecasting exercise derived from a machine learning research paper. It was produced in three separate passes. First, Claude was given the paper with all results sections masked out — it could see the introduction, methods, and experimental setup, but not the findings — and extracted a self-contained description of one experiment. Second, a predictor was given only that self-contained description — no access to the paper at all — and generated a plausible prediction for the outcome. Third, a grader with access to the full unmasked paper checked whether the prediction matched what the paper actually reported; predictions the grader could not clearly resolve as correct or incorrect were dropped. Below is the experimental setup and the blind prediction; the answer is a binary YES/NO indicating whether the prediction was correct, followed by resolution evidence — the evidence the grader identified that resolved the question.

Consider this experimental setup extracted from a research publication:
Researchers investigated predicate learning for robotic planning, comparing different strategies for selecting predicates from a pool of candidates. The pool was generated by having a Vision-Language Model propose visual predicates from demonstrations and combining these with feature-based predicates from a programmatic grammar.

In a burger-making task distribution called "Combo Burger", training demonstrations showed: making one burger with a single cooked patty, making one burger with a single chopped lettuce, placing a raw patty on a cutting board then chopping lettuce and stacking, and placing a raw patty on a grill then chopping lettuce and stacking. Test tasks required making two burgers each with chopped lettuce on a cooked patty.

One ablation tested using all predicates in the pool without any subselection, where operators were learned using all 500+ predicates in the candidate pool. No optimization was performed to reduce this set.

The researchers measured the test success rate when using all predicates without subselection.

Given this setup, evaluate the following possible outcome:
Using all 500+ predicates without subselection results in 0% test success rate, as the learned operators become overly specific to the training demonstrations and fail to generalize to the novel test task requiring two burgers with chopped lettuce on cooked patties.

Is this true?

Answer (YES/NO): YES